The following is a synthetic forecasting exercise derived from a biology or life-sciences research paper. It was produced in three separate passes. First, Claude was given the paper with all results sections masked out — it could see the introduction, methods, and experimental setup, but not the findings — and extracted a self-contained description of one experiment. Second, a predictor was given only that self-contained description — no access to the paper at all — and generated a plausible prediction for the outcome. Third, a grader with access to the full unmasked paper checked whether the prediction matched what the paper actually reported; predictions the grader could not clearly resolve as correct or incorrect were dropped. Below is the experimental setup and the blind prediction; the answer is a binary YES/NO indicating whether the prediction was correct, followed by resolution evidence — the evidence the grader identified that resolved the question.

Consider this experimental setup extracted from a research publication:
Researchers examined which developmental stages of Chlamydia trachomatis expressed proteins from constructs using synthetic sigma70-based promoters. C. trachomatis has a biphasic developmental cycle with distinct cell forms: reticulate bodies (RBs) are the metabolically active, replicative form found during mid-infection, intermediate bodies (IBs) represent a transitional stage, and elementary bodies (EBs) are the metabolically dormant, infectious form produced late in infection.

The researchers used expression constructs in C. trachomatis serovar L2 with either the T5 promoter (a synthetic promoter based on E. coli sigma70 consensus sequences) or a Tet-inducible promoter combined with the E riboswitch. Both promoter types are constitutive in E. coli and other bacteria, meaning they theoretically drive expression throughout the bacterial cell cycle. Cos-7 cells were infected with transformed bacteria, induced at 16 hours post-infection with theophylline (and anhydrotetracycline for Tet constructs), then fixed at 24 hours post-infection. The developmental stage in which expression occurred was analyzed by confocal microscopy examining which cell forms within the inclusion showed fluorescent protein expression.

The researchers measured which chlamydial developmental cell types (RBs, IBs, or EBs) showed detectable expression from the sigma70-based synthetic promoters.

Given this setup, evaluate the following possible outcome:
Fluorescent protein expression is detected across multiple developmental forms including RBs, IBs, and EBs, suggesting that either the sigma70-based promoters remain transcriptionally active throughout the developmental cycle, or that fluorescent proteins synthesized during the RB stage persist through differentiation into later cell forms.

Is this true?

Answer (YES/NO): NO